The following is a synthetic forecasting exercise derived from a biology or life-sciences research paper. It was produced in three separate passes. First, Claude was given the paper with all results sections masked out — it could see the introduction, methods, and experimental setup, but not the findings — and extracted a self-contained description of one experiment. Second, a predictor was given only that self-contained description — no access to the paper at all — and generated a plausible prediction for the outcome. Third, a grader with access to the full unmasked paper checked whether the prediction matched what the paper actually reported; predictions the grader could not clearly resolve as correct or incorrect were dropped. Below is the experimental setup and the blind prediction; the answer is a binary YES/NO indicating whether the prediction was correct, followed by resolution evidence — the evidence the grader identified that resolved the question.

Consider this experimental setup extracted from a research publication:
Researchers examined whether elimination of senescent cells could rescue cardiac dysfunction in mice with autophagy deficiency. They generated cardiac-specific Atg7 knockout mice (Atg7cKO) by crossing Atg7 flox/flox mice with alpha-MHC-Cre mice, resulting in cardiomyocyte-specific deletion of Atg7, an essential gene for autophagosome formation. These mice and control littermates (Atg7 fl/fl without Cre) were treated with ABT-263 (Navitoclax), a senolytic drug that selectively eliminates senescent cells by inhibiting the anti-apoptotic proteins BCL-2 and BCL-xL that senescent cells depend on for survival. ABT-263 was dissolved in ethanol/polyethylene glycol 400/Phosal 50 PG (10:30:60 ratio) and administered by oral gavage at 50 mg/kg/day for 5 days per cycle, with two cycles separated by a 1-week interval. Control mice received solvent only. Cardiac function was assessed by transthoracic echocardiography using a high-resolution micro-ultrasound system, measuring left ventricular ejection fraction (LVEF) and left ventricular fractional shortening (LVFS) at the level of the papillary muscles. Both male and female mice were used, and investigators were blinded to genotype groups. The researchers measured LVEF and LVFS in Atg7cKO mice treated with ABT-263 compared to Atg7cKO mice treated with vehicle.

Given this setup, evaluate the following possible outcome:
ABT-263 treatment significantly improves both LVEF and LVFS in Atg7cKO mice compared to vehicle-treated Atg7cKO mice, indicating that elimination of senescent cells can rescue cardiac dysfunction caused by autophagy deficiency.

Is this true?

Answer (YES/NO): NO